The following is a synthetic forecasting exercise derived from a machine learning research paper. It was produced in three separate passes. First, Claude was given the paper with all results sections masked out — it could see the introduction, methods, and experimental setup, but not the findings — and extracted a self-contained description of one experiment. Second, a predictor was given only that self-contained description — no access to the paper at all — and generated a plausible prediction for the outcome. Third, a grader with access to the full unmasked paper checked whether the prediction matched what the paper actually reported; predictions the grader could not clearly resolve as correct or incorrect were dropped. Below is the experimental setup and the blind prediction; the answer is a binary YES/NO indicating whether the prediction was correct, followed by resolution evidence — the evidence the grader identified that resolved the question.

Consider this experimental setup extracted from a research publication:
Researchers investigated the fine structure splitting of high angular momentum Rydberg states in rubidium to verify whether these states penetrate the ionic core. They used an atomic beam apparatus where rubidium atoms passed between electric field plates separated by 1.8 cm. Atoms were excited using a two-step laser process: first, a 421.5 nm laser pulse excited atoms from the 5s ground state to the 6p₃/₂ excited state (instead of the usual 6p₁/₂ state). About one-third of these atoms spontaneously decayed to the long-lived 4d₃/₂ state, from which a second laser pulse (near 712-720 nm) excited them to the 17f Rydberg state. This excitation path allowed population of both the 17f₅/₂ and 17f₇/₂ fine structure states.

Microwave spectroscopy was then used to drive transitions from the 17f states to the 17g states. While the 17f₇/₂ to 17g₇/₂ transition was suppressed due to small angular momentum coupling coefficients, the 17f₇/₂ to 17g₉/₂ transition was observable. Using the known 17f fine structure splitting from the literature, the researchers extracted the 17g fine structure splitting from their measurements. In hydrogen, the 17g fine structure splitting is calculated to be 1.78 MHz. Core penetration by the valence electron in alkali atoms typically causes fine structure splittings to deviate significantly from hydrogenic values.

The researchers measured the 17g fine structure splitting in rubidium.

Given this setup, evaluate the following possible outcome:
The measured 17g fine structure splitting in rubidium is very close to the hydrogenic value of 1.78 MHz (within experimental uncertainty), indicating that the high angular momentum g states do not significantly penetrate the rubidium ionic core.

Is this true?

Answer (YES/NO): YES